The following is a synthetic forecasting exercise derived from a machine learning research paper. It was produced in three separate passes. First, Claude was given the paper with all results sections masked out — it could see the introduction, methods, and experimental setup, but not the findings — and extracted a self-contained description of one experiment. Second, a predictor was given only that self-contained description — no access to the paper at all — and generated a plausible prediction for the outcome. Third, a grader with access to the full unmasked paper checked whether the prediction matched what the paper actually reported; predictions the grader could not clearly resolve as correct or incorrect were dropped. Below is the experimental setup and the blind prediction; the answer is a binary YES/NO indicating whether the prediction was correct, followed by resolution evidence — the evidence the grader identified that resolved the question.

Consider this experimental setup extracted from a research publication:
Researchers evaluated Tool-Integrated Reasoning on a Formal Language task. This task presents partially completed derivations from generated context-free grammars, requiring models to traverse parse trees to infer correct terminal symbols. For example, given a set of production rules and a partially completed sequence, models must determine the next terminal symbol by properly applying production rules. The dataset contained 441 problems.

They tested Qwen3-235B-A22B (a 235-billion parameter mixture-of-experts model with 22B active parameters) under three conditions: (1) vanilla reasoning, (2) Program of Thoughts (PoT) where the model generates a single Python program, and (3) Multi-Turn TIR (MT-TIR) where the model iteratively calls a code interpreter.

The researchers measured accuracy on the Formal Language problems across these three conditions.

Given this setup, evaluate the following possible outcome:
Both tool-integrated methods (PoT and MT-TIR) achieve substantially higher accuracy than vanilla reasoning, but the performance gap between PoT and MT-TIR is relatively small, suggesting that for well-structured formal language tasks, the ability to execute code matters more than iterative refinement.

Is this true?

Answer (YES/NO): NO